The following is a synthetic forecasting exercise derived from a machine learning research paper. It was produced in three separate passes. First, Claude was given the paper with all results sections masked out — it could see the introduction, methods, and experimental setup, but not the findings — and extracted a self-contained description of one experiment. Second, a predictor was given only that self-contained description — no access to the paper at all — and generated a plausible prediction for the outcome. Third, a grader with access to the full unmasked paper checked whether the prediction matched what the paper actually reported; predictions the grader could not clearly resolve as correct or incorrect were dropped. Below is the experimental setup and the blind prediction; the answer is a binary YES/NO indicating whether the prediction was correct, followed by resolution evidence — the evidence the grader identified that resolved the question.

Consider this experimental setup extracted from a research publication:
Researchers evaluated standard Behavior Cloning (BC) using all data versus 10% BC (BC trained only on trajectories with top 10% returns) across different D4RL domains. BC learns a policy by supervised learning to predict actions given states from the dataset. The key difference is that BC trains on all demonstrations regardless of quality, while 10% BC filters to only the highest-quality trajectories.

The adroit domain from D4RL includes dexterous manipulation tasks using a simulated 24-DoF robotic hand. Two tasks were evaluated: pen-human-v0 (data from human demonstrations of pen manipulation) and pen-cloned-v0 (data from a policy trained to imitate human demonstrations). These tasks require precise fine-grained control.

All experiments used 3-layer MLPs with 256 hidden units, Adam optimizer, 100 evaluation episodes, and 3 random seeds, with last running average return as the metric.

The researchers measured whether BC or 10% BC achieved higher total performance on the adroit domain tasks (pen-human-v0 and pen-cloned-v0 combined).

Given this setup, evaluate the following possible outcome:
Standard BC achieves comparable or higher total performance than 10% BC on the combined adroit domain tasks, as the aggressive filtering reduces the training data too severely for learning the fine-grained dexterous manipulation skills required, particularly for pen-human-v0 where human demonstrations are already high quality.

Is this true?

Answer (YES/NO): YES